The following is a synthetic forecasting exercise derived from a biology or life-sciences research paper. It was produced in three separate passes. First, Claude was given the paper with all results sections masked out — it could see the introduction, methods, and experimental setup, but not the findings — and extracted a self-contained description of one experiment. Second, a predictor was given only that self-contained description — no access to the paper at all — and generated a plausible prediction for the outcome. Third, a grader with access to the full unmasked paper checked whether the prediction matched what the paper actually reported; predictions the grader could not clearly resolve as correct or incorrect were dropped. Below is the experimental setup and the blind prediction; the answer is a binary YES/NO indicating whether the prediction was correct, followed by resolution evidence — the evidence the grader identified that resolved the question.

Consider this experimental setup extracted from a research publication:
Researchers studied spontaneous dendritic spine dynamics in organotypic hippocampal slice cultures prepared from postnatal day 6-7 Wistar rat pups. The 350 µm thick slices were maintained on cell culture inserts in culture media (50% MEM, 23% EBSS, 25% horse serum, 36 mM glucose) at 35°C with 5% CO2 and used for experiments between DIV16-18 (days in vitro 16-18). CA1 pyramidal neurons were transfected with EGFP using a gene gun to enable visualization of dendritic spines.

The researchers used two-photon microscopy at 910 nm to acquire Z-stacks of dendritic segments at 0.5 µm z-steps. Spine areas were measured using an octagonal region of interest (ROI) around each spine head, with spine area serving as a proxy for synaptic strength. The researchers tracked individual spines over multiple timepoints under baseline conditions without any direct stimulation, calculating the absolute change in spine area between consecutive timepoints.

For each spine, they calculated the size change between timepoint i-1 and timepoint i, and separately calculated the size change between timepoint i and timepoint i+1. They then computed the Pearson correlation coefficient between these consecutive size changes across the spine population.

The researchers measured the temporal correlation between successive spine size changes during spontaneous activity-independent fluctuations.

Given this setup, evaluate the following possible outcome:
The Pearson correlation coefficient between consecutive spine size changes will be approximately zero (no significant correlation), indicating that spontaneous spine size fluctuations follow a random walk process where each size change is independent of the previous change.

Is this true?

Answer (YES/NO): NO